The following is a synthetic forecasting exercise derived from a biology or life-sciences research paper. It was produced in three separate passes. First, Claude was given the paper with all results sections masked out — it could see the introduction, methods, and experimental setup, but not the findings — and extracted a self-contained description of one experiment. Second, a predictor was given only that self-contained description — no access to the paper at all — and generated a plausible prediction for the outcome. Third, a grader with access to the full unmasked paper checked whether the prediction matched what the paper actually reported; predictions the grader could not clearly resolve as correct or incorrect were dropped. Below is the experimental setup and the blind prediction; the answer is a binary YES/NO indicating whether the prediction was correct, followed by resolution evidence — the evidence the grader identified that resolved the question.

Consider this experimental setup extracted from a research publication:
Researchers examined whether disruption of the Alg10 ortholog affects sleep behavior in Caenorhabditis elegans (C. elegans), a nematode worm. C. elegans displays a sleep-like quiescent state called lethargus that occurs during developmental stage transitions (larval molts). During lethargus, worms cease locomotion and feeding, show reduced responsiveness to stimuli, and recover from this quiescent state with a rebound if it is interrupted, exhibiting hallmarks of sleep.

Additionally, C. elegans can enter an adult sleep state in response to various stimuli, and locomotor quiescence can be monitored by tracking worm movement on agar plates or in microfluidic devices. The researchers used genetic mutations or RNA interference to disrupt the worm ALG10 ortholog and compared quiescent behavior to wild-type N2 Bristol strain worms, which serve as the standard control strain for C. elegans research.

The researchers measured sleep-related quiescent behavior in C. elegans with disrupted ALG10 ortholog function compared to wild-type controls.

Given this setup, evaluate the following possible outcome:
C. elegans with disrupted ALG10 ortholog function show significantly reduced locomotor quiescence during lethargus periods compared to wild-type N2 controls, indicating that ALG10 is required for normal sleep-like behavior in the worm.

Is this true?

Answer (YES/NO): NO